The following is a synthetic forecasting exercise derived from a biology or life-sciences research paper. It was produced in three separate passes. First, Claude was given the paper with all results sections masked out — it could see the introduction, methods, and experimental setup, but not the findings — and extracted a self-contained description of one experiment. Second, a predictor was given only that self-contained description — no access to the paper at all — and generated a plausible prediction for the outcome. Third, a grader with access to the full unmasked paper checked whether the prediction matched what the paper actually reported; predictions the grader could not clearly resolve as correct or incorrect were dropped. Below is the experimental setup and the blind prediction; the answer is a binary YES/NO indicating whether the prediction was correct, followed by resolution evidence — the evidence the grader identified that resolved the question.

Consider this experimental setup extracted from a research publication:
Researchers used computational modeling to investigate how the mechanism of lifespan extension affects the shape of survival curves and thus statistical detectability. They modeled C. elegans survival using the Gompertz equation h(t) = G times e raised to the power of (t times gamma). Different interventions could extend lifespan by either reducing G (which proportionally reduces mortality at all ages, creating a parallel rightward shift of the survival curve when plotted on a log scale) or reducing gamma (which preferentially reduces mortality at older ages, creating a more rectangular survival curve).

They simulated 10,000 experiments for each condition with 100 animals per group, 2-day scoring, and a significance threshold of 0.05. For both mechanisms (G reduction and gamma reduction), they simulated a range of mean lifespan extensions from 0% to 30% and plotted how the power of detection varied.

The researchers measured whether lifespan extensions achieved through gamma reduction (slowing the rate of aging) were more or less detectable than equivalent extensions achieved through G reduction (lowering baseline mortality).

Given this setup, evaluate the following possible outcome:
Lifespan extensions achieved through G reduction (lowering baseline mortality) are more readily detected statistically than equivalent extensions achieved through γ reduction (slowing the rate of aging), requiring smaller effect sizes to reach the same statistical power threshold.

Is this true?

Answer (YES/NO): NO